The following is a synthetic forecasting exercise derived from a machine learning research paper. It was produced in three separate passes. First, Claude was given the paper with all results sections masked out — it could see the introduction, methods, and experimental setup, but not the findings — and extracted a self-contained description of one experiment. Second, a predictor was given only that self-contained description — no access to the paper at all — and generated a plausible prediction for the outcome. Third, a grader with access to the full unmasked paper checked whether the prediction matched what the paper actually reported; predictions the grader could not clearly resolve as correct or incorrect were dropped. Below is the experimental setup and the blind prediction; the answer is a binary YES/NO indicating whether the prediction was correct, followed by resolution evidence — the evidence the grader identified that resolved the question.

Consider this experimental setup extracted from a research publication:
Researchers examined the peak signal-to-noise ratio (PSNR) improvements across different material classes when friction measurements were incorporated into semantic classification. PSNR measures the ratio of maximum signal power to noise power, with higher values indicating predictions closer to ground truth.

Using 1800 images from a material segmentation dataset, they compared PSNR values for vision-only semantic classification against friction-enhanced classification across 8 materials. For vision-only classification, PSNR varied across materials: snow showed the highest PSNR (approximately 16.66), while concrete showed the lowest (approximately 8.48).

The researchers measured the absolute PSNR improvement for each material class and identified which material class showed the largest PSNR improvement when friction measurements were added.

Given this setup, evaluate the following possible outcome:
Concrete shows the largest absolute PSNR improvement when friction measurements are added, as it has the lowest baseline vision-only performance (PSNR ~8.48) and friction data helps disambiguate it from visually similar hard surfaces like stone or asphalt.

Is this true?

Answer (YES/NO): NO